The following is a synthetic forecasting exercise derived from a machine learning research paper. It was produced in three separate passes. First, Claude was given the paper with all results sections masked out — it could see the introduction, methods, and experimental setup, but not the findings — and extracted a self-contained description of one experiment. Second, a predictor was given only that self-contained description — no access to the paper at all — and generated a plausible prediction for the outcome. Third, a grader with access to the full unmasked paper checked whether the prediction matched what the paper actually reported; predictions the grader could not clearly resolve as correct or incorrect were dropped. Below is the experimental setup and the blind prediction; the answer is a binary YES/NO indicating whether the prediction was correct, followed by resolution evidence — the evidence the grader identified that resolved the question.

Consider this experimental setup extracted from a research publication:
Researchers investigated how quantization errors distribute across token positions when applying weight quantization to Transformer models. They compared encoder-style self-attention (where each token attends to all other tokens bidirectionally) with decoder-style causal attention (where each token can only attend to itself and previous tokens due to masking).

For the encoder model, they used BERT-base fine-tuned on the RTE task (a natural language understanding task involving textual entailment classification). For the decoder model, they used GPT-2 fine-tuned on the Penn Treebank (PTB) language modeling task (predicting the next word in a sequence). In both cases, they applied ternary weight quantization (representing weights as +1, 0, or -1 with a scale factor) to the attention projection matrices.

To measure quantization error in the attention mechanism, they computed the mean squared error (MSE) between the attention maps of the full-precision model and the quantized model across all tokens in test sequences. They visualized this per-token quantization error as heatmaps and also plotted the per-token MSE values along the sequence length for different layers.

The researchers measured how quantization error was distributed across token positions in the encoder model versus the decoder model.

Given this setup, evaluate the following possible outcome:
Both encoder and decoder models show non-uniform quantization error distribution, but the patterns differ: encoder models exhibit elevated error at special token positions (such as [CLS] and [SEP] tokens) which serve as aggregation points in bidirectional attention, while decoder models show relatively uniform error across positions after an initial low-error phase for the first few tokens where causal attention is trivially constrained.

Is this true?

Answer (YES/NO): NO